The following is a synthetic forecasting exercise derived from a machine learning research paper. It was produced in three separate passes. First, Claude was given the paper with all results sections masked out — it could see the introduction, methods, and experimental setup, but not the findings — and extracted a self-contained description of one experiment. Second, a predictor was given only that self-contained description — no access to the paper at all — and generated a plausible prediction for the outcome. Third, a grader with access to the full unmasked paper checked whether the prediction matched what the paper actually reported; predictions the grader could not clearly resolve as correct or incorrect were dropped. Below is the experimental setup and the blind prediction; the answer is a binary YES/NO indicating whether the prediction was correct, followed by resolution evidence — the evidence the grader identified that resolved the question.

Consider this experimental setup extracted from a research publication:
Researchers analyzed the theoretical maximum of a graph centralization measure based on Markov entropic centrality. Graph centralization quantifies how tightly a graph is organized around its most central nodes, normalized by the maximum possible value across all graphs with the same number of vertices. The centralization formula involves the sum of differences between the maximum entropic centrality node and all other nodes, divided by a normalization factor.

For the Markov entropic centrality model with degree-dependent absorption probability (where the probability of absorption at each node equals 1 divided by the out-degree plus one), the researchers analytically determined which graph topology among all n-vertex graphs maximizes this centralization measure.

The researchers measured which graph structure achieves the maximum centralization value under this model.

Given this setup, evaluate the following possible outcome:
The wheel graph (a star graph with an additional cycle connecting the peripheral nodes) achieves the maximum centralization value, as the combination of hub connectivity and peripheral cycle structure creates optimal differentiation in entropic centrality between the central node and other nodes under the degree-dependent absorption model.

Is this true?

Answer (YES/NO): NO